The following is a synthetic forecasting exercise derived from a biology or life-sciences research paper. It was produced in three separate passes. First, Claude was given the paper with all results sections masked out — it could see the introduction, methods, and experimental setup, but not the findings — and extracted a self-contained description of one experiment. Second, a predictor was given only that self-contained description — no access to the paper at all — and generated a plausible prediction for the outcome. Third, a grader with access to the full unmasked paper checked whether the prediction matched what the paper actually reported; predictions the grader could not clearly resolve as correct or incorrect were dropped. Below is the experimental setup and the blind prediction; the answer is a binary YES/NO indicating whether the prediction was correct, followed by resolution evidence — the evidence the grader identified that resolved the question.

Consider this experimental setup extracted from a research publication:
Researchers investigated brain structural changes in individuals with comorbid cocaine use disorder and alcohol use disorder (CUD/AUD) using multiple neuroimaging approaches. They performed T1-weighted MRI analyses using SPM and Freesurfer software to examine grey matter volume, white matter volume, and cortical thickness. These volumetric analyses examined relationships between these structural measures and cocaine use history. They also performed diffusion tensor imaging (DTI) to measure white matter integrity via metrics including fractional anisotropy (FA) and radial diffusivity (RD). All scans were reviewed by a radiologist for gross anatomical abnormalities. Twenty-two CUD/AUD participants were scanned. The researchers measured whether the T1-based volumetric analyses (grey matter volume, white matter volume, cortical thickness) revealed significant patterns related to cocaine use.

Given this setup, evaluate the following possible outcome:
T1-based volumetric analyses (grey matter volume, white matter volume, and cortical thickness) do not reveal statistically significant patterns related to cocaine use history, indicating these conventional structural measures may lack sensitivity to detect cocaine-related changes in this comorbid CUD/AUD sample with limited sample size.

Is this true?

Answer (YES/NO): YES